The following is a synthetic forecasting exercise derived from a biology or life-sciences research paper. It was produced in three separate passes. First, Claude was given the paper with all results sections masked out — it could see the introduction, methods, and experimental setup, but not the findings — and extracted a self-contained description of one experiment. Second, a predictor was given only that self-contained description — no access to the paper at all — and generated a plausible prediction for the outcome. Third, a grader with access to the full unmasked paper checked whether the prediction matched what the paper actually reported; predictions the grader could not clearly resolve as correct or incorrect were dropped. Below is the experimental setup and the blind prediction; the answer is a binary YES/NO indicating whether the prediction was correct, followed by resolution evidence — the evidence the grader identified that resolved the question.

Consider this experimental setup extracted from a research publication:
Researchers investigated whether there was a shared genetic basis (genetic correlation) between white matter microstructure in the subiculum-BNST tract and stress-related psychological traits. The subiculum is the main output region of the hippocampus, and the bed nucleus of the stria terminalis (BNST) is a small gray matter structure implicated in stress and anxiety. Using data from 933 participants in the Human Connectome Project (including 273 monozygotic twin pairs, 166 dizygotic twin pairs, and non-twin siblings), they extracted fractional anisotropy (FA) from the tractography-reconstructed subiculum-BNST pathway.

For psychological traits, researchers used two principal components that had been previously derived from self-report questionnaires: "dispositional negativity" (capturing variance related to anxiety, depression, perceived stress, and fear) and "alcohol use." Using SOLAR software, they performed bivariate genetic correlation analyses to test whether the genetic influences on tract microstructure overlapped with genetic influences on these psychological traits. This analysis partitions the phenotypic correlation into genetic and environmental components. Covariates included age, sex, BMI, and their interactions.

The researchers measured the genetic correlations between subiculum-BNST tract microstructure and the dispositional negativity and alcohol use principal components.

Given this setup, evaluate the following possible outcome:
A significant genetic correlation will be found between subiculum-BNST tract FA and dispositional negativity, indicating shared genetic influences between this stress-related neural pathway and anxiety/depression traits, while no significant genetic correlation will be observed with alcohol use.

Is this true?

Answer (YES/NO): NO